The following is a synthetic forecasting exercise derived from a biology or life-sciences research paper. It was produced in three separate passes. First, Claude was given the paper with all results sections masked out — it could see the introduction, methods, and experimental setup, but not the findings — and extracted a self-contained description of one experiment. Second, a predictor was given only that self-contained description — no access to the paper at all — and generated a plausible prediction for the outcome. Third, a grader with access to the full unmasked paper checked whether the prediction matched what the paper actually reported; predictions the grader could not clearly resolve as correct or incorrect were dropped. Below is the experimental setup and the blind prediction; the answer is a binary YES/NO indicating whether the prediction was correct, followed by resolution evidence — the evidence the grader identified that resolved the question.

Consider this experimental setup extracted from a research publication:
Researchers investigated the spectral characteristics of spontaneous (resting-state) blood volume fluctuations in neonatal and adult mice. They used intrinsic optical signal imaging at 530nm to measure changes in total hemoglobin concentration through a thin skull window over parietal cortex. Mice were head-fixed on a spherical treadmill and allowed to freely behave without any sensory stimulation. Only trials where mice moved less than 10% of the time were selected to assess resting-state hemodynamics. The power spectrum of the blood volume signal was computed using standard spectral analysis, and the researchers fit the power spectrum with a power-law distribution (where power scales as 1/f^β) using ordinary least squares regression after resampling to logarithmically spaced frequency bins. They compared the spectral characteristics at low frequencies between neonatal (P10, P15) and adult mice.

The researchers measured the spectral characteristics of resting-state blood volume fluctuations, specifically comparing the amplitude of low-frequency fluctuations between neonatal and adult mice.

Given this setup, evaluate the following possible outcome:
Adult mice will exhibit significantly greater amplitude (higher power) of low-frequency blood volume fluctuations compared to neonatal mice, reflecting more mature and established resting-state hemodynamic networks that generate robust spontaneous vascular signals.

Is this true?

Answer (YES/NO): NO